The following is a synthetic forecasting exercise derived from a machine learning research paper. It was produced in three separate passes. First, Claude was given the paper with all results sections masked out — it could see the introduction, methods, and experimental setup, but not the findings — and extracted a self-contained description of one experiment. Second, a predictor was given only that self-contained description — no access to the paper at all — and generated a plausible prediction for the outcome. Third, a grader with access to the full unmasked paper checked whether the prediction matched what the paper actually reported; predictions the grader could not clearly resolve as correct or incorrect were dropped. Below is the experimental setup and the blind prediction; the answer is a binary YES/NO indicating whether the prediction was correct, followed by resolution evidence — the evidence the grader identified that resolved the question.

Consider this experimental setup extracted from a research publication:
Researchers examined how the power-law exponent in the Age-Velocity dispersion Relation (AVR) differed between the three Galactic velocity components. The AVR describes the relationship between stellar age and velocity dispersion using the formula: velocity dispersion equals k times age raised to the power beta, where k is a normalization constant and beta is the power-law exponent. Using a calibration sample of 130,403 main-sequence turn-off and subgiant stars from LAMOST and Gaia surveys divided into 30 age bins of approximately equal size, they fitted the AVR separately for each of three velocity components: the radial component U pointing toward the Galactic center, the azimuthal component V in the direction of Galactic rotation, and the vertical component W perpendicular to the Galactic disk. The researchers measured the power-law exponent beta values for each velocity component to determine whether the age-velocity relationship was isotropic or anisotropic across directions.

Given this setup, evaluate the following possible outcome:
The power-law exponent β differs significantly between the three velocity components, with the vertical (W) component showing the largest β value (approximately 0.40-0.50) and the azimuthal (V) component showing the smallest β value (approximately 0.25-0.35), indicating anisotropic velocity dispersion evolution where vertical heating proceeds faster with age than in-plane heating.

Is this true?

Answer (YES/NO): NO